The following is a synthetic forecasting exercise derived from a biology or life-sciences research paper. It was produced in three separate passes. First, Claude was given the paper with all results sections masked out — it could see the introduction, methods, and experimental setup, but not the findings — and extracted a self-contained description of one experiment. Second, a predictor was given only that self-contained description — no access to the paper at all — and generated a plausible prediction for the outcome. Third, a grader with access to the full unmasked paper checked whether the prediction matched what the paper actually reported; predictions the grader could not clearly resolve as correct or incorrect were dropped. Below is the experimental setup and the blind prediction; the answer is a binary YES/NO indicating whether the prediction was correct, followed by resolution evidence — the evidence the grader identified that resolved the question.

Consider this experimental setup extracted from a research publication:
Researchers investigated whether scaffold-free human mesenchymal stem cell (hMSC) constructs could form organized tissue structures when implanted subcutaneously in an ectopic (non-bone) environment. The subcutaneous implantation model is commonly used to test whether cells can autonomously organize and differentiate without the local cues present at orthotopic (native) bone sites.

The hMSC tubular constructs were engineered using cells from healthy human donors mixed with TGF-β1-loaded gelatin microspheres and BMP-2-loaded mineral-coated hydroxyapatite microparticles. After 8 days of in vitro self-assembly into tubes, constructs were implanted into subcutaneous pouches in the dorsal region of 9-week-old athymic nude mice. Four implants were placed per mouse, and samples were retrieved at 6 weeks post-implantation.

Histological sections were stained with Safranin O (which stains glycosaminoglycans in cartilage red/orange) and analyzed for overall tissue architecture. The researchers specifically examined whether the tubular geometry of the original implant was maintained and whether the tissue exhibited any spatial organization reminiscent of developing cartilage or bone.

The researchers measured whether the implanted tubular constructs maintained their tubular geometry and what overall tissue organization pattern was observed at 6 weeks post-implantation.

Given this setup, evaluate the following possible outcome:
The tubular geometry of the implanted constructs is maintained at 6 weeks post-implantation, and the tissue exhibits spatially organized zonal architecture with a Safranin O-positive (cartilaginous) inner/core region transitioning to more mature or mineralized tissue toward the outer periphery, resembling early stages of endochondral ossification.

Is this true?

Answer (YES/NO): NO